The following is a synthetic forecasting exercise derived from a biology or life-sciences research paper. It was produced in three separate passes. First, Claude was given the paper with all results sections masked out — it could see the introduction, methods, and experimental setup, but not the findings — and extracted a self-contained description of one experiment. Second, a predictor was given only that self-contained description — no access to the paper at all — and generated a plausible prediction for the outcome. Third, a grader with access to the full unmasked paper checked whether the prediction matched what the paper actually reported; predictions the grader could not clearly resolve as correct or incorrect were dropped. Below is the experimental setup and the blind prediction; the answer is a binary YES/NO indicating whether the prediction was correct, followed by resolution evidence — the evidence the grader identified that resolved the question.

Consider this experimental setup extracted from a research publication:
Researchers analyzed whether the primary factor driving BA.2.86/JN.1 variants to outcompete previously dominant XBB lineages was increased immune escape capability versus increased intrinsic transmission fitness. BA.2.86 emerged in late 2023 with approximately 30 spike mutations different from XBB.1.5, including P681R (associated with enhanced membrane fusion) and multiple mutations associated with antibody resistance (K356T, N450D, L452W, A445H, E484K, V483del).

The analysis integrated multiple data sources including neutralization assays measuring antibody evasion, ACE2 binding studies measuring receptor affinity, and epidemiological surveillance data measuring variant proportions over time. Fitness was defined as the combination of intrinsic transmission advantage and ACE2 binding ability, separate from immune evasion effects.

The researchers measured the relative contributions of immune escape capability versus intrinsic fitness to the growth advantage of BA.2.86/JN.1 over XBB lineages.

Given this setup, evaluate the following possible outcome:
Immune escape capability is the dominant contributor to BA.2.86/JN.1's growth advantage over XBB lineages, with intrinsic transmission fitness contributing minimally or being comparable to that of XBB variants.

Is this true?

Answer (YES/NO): YES